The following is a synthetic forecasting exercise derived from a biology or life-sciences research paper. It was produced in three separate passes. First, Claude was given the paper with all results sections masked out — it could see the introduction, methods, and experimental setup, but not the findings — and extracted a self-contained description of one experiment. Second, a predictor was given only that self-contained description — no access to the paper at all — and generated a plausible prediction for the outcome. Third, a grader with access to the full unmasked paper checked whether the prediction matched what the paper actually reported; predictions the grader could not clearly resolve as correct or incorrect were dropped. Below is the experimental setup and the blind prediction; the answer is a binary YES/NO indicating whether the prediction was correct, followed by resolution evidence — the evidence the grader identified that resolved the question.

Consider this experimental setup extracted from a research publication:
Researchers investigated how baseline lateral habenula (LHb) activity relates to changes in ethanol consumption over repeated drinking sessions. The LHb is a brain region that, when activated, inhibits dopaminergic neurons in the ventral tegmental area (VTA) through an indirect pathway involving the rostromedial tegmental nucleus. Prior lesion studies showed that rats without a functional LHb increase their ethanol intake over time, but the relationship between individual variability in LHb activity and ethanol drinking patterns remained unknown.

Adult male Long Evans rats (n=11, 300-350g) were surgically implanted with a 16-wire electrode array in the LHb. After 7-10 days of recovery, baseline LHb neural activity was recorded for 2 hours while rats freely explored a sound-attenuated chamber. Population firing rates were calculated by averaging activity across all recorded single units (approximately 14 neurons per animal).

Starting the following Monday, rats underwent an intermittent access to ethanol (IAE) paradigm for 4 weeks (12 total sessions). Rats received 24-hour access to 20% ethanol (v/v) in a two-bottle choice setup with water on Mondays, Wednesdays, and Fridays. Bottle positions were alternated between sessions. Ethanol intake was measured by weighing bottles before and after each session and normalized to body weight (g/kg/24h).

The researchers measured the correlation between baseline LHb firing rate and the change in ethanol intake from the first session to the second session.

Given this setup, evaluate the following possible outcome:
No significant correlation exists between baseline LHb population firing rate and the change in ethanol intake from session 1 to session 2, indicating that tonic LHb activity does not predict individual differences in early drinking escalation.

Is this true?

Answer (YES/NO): NO